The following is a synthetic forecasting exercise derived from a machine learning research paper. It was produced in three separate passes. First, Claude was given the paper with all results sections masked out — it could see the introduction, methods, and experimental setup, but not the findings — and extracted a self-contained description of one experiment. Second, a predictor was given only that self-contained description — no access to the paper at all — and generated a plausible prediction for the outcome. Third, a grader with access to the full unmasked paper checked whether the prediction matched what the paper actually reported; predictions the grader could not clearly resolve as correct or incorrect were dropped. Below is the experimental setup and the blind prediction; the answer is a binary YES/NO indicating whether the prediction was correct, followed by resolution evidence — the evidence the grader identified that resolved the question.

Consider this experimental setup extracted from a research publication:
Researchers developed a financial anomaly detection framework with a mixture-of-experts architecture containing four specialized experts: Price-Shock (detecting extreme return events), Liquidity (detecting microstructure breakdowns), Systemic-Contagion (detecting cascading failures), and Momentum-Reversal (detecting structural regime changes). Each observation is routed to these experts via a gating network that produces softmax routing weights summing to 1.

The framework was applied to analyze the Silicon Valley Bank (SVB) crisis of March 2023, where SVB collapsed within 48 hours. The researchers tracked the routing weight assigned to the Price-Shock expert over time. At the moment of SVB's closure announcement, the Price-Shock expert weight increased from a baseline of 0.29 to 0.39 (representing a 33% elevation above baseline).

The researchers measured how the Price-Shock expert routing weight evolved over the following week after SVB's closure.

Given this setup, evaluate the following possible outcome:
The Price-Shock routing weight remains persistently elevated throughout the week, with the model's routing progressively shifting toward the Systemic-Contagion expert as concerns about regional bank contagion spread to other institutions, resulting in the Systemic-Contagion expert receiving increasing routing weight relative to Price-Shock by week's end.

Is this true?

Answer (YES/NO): NO